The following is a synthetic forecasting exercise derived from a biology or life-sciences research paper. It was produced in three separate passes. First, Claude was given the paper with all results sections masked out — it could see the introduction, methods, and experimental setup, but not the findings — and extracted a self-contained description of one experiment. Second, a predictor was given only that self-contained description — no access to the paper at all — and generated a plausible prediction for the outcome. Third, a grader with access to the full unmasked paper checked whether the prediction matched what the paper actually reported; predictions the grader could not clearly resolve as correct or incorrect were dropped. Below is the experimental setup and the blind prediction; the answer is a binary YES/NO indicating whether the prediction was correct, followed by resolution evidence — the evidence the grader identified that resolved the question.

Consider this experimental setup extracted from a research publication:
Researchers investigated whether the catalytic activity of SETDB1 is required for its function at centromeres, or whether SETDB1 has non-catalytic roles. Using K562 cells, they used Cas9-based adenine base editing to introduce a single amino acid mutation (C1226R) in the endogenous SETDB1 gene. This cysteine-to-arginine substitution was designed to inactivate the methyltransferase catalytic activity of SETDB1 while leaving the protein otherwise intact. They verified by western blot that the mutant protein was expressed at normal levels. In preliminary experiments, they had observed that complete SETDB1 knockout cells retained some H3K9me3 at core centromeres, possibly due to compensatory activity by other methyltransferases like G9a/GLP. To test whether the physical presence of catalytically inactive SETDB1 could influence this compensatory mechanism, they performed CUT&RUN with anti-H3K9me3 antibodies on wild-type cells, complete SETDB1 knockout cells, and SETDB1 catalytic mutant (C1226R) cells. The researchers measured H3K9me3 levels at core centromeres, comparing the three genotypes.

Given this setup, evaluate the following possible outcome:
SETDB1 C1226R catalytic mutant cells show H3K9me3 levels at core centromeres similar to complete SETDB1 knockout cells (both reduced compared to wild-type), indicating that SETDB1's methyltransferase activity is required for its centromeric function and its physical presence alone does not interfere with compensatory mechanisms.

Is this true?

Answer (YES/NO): NO